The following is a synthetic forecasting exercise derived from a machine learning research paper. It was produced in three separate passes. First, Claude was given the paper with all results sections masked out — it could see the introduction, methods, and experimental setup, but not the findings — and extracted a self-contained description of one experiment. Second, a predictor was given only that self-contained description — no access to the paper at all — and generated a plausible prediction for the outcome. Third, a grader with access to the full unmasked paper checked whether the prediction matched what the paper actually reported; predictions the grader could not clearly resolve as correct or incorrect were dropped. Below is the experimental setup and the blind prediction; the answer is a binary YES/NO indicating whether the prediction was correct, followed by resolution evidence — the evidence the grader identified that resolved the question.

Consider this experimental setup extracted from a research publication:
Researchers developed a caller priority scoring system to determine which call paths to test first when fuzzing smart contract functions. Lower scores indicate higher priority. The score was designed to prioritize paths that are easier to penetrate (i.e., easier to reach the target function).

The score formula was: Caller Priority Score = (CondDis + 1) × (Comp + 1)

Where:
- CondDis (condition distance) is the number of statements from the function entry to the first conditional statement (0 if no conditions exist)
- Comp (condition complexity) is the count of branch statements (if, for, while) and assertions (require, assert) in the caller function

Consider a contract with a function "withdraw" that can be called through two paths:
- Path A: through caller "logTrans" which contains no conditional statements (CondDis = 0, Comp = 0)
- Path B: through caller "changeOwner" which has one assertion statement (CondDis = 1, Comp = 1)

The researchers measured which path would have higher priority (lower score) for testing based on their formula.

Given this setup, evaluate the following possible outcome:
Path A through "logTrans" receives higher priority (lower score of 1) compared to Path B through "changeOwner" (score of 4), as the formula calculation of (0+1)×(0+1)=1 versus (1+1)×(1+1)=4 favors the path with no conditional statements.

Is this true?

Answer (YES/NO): YES